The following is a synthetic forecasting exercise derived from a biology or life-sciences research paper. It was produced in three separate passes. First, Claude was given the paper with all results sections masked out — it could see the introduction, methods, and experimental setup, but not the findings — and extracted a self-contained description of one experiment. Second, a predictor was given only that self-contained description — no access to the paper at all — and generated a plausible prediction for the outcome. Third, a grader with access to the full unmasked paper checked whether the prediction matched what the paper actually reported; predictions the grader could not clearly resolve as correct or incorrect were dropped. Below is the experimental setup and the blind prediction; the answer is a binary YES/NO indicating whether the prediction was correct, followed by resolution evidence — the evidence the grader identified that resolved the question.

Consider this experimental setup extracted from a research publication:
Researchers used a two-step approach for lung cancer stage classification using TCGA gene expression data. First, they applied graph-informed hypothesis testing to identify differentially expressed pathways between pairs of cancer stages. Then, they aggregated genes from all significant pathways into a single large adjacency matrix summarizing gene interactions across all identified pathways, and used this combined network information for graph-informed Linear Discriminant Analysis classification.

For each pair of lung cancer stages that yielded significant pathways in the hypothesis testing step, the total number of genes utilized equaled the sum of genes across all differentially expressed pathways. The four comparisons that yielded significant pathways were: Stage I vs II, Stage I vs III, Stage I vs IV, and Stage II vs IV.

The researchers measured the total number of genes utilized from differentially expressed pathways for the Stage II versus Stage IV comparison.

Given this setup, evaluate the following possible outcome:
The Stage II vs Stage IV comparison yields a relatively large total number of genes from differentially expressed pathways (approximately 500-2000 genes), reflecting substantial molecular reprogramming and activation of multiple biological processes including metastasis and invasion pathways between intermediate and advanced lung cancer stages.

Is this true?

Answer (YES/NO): YES